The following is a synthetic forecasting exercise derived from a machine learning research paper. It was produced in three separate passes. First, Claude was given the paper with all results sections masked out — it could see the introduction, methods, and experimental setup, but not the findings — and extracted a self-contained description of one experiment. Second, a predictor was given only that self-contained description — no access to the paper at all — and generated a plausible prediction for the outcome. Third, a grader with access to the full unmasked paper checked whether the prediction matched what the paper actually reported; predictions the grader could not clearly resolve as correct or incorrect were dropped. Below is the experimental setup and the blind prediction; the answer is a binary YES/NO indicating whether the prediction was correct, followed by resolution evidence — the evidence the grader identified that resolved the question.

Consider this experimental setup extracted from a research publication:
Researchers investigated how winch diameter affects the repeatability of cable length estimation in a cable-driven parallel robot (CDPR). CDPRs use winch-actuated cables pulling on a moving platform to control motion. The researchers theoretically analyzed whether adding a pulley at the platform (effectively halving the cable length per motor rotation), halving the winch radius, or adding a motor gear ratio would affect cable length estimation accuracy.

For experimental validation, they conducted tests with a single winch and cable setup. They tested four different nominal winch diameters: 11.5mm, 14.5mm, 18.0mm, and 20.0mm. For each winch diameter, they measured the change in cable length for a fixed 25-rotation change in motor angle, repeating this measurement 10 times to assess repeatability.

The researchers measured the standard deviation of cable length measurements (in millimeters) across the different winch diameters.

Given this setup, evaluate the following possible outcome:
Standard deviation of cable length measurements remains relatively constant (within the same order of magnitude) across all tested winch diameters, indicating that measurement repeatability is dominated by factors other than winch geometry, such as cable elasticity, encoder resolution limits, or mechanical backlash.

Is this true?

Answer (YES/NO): YES